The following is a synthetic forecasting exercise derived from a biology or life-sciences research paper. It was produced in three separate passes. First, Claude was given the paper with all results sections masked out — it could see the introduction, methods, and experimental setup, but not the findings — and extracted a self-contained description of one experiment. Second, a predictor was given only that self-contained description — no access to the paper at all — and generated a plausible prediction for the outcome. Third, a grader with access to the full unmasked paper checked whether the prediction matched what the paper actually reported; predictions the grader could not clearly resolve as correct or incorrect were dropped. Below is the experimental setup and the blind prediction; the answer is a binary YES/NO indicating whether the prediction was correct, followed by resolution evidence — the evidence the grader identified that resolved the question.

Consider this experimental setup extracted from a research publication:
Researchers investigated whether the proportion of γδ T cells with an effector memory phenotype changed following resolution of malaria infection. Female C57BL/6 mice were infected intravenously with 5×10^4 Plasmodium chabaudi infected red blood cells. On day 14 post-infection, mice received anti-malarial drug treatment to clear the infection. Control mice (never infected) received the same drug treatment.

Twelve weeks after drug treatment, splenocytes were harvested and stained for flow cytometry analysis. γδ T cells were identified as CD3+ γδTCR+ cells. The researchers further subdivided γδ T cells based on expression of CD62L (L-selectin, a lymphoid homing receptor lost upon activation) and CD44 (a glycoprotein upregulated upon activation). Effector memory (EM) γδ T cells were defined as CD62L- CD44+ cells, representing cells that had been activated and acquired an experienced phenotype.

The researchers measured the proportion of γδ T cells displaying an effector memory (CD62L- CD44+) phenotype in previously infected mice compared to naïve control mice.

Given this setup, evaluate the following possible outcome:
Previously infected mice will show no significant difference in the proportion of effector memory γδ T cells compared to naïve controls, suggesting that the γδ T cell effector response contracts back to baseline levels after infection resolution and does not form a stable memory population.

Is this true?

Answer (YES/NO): NO